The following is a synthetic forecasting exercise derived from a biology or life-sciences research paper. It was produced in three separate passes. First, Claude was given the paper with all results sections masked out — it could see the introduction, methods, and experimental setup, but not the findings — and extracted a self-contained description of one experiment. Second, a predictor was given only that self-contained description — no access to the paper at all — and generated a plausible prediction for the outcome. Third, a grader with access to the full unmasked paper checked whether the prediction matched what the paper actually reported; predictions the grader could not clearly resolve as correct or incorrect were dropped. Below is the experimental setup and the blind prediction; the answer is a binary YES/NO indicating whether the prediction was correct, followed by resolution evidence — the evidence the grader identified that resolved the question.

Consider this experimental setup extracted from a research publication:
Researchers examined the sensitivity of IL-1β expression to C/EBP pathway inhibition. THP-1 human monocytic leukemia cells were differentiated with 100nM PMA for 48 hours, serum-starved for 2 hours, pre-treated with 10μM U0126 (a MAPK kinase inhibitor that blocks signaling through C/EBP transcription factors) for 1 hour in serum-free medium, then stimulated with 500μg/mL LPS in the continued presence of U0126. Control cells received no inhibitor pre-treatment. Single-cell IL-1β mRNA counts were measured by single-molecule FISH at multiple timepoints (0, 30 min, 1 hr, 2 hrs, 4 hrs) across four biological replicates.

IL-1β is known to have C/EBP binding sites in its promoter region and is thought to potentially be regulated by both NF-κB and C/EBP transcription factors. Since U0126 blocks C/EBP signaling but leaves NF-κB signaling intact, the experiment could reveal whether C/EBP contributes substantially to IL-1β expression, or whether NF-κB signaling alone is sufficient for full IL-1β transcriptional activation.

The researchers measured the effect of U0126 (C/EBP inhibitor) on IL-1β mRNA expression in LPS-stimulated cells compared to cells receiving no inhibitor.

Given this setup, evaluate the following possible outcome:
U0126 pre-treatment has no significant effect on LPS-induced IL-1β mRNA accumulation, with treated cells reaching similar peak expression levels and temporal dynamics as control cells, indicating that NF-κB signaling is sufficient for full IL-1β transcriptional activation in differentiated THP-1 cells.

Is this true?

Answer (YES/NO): NO